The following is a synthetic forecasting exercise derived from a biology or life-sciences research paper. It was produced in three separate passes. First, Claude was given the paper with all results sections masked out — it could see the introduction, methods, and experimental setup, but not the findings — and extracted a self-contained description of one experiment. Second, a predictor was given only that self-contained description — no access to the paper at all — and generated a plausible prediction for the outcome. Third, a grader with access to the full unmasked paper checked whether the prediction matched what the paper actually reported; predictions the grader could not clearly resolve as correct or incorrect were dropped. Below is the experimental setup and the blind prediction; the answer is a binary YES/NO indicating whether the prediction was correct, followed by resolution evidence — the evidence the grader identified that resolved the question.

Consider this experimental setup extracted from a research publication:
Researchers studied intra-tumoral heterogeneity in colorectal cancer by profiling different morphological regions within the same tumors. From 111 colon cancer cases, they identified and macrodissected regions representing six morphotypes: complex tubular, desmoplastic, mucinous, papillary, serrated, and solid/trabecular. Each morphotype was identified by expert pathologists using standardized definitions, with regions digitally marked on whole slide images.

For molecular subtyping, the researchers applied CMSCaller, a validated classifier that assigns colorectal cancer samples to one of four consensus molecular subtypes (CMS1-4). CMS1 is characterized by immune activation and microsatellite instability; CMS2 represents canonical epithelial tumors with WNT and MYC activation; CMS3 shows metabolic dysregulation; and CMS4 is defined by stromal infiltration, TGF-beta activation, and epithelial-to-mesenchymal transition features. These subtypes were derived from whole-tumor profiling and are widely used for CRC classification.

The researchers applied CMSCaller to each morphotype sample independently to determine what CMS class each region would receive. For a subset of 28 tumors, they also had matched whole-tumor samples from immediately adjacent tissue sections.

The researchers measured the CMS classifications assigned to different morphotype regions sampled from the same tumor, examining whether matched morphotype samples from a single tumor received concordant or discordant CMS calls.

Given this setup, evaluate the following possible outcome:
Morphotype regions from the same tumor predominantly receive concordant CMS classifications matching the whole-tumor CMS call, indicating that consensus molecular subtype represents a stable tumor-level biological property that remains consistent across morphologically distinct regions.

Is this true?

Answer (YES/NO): NO